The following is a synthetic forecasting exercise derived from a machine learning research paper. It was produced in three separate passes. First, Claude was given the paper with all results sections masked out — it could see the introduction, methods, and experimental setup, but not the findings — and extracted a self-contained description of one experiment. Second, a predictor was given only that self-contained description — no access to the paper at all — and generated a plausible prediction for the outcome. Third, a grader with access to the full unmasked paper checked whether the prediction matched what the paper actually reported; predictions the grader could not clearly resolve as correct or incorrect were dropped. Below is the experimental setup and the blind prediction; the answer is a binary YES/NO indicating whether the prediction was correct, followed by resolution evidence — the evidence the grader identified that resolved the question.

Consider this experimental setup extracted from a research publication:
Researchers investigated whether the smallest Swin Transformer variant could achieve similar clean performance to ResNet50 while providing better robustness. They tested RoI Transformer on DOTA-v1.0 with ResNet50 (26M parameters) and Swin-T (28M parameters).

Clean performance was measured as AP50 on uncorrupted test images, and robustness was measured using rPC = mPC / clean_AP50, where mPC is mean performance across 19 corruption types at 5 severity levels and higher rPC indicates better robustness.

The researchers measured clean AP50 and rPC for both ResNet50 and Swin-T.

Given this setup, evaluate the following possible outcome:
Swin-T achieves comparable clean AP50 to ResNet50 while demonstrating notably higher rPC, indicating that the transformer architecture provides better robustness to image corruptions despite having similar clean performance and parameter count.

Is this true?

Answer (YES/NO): NO